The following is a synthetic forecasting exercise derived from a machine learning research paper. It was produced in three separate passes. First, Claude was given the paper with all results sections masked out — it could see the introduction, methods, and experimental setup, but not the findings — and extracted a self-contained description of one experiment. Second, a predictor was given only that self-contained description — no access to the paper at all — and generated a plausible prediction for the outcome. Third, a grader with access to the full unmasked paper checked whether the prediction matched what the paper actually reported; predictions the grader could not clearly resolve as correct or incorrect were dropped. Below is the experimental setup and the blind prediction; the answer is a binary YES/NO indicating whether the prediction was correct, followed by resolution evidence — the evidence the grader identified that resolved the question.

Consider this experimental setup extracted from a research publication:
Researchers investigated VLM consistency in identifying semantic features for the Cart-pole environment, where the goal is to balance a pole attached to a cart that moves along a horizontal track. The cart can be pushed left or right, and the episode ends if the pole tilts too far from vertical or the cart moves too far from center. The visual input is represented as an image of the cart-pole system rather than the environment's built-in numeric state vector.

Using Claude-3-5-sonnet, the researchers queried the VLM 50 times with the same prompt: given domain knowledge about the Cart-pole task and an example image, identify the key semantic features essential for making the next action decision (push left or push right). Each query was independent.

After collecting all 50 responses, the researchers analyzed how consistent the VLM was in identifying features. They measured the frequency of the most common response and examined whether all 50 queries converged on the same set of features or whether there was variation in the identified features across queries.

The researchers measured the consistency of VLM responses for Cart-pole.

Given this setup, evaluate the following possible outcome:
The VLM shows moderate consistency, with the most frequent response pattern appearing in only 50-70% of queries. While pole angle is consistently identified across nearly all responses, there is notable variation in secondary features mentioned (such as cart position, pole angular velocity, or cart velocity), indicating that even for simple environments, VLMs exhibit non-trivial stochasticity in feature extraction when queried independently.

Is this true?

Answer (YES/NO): NO